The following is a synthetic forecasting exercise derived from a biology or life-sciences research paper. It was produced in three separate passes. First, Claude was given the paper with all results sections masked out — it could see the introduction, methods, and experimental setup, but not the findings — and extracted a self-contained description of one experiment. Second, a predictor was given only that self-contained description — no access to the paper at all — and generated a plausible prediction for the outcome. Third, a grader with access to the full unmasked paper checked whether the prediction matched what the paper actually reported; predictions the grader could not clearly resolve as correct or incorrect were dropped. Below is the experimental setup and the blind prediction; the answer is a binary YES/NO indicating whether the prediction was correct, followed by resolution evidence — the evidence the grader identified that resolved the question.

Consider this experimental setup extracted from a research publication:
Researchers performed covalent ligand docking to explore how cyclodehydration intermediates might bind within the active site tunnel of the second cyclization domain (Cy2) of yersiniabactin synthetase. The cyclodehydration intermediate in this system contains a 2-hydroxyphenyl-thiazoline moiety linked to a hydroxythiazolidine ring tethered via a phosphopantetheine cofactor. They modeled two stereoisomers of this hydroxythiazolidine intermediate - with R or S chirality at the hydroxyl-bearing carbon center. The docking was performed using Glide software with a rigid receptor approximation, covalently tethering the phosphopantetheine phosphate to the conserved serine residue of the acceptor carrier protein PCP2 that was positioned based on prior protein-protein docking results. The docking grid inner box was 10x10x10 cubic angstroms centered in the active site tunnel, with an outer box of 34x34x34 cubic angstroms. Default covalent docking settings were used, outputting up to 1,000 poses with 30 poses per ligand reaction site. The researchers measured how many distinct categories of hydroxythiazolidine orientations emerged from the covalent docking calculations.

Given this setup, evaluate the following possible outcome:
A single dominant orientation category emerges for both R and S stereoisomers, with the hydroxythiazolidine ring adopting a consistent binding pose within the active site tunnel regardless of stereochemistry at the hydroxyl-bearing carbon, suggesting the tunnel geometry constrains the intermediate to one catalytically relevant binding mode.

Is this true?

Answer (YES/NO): NO